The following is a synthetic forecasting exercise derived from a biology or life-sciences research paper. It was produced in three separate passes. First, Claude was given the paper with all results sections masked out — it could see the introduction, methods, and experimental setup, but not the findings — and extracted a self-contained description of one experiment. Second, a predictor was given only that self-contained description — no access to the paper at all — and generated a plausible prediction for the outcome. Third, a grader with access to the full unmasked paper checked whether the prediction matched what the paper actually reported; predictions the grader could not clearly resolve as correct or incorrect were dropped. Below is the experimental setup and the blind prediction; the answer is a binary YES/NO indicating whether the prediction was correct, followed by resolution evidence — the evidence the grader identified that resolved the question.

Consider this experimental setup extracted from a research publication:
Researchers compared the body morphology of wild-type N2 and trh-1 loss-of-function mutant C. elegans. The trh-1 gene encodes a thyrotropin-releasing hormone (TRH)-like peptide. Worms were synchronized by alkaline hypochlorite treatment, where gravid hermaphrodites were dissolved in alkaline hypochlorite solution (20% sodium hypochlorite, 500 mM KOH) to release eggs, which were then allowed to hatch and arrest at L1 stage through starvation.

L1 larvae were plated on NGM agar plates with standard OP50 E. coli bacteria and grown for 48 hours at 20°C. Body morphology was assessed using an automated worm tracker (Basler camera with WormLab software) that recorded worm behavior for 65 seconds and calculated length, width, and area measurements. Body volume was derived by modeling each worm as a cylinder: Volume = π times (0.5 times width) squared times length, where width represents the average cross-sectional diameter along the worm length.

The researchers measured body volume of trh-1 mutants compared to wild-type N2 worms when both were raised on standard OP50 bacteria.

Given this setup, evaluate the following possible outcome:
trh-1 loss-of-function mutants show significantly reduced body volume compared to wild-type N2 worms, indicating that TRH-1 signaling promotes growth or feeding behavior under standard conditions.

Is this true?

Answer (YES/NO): YES